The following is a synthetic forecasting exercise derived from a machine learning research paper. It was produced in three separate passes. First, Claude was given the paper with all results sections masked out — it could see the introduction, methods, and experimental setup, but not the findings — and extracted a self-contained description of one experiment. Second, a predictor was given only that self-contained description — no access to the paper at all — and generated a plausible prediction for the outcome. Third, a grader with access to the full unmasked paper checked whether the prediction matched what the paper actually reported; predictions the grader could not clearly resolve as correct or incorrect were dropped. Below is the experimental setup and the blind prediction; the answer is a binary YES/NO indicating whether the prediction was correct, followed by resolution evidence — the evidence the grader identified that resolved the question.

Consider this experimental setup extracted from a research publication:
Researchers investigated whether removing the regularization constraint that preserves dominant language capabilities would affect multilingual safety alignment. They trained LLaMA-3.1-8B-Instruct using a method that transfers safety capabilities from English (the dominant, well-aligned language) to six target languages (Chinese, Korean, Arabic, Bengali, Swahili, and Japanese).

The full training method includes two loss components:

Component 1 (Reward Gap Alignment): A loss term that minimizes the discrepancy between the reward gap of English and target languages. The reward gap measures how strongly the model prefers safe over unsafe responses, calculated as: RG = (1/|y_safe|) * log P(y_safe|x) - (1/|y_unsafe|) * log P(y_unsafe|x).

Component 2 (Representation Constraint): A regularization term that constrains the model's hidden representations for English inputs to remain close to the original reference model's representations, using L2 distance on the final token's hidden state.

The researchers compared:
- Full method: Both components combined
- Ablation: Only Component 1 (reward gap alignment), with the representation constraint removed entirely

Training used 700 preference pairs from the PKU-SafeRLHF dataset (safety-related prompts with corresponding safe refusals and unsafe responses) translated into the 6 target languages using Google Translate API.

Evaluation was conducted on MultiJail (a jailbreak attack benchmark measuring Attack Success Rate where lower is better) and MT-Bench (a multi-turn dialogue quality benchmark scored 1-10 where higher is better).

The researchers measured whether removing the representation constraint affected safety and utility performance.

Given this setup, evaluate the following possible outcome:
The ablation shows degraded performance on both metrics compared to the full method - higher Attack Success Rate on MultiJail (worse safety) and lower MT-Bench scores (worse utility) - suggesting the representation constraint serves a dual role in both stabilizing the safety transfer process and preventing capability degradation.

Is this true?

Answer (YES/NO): NO